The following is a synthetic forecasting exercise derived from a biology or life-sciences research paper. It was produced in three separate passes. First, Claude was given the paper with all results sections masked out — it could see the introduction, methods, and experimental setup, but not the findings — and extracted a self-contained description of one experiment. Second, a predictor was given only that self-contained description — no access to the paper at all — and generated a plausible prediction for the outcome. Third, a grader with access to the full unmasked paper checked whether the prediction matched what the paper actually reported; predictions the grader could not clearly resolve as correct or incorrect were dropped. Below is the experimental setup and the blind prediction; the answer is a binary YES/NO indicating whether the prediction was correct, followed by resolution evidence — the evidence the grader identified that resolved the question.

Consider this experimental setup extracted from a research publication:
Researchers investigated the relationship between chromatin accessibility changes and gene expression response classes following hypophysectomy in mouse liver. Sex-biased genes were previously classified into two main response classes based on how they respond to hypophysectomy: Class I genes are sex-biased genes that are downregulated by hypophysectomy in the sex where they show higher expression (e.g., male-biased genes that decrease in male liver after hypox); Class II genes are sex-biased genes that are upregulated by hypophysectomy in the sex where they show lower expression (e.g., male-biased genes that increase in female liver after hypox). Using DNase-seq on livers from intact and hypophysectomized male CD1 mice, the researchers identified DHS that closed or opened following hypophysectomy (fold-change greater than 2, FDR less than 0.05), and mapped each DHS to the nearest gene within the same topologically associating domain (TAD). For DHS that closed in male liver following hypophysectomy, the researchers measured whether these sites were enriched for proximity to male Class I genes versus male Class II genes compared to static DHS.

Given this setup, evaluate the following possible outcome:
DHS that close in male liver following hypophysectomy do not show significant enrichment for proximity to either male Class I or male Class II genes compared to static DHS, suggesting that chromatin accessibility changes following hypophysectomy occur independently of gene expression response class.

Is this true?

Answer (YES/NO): NO